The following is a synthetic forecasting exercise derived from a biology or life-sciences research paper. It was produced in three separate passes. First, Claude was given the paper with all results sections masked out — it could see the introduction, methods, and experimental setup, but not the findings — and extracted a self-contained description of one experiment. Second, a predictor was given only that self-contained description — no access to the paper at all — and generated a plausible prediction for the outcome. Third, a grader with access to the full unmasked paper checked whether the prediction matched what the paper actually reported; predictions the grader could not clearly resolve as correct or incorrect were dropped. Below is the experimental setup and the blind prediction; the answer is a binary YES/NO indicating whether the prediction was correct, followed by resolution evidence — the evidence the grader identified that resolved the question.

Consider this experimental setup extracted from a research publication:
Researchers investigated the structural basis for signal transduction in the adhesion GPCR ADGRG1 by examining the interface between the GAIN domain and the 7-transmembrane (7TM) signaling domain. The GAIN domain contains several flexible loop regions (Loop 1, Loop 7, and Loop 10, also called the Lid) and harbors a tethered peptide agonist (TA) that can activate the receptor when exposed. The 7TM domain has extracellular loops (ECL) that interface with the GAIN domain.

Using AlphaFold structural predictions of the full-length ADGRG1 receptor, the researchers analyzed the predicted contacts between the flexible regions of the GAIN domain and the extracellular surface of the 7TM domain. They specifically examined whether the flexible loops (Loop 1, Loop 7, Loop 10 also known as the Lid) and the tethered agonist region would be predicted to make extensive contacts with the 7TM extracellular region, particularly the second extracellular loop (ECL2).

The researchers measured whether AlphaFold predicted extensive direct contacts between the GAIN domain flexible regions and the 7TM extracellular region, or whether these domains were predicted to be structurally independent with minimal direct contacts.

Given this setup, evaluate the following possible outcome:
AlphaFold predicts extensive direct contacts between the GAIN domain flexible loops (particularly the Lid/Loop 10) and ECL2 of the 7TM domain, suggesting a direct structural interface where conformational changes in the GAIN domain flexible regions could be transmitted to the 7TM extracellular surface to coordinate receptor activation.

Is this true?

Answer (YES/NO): YES